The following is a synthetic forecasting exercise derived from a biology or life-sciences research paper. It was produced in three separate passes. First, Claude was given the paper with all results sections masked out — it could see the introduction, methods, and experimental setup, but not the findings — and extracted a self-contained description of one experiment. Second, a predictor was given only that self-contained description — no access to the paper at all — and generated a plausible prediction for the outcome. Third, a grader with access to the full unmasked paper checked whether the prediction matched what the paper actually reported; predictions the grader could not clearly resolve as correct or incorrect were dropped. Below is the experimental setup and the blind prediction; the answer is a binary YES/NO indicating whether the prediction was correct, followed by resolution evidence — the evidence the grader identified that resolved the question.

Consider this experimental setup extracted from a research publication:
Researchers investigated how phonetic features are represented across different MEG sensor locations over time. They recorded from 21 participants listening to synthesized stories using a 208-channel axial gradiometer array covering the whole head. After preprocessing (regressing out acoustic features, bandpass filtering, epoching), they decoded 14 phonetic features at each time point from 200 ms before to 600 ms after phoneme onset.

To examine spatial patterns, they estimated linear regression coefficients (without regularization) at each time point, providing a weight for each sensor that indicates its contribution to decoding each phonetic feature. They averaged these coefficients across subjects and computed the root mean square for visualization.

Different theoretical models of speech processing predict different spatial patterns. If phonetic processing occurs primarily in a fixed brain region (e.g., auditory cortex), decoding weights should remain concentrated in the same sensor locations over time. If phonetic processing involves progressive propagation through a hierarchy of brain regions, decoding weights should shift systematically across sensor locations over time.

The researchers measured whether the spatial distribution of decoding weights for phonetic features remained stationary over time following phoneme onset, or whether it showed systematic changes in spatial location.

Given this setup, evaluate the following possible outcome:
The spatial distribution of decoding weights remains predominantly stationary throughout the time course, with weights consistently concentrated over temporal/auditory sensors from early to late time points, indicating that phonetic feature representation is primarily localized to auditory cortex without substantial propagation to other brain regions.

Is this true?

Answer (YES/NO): NO